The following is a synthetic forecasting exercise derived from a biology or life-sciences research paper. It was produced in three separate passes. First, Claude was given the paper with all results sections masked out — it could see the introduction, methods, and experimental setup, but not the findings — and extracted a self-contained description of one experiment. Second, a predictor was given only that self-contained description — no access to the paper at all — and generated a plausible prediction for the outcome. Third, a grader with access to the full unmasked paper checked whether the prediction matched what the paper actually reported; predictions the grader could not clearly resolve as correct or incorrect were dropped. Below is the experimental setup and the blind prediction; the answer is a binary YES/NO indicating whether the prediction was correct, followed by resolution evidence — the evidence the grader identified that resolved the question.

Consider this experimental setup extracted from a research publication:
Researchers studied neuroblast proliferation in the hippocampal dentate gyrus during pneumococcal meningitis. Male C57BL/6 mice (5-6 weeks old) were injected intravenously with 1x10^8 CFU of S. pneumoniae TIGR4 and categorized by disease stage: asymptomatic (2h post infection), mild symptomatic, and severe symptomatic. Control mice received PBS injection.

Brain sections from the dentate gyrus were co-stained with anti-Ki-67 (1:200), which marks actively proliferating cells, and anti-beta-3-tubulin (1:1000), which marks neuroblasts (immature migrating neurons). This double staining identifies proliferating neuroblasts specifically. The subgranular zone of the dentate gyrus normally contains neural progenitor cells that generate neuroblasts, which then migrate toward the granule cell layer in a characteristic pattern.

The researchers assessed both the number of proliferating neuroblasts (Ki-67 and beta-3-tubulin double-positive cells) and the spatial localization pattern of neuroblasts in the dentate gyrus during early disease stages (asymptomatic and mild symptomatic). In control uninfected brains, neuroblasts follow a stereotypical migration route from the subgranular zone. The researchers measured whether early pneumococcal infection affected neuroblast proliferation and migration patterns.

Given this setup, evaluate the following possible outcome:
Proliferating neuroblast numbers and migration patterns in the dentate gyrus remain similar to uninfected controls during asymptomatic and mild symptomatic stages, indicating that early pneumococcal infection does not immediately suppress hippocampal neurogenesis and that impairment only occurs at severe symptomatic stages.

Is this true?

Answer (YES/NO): NO